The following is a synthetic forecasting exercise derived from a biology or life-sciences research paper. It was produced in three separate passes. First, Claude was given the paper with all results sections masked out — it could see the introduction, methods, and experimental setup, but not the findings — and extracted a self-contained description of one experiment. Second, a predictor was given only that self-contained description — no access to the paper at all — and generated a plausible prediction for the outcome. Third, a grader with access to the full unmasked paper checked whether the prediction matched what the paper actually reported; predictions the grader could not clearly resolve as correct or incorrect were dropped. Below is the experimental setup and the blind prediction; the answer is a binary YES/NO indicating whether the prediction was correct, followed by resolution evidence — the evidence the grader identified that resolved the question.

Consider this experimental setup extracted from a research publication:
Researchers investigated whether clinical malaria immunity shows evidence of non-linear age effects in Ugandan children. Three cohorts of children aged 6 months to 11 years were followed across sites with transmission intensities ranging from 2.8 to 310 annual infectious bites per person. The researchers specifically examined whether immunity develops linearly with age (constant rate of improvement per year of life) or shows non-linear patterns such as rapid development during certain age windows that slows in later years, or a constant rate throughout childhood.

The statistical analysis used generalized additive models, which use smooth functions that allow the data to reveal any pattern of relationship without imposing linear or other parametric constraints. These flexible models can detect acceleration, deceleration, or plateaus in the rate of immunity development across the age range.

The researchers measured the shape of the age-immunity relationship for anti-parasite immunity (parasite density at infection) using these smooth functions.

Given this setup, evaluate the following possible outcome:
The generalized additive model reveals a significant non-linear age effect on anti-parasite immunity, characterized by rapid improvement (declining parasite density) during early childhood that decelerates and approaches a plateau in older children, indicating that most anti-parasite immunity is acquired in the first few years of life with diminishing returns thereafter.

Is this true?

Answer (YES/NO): NO